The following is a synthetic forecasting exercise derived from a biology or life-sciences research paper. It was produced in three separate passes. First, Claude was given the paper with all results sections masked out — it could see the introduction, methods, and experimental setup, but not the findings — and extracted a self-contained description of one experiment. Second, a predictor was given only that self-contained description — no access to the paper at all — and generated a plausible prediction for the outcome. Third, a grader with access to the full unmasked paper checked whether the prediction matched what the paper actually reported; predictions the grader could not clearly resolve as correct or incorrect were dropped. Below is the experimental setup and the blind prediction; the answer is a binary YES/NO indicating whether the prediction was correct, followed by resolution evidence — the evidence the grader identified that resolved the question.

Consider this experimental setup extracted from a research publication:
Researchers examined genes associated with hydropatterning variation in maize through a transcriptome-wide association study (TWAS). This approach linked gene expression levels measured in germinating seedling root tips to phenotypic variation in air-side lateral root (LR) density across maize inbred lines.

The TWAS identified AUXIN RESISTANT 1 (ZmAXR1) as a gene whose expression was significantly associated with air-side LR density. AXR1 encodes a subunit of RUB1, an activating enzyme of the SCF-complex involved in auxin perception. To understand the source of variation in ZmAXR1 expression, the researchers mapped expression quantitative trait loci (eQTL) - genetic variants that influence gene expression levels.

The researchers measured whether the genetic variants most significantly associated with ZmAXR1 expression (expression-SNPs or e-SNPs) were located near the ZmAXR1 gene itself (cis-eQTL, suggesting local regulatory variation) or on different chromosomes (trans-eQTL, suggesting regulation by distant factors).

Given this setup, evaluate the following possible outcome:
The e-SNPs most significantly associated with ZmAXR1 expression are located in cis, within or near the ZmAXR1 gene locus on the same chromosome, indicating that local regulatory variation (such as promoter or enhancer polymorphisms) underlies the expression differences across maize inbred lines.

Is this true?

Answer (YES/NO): YES